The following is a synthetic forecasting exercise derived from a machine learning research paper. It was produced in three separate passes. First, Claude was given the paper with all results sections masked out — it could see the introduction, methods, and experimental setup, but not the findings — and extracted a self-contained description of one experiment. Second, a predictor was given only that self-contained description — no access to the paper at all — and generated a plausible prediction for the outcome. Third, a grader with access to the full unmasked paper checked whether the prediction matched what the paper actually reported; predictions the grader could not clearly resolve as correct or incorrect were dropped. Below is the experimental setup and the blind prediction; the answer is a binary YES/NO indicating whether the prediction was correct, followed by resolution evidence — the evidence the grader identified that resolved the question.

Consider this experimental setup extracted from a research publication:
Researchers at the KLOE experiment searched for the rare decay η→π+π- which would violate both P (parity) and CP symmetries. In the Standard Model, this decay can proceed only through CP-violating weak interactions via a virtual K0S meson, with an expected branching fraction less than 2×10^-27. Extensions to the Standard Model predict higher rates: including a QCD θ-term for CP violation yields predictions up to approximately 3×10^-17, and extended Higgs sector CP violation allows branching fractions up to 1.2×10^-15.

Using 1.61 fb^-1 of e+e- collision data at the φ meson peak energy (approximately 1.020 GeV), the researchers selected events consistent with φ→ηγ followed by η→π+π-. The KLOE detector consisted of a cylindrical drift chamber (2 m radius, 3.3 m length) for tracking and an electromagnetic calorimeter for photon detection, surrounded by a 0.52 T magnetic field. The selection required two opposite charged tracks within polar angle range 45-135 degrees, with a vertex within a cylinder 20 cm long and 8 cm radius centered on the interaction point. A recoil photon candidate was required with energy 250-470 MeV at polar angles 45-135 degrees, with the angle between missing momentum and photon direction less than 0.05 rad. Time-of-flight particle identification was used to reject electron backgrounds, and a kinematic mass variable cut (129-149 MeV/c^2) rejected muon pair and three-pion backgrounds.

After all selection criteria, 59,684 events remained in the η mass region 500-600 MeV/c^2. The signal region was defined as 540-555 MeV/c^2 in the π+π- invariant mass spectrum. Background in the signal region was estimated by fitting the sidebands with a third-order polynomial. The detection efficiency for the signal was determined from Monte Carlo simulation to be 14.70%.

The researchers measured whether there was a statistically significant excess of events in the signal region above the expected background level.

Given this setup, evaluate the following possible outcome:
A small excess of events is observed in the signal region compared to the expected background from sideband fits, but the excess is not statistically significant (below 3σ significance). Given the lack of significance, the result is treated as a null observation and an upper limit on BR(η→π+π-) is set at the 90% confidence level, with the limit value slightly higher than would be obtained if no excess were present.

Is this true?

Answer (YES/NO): NO